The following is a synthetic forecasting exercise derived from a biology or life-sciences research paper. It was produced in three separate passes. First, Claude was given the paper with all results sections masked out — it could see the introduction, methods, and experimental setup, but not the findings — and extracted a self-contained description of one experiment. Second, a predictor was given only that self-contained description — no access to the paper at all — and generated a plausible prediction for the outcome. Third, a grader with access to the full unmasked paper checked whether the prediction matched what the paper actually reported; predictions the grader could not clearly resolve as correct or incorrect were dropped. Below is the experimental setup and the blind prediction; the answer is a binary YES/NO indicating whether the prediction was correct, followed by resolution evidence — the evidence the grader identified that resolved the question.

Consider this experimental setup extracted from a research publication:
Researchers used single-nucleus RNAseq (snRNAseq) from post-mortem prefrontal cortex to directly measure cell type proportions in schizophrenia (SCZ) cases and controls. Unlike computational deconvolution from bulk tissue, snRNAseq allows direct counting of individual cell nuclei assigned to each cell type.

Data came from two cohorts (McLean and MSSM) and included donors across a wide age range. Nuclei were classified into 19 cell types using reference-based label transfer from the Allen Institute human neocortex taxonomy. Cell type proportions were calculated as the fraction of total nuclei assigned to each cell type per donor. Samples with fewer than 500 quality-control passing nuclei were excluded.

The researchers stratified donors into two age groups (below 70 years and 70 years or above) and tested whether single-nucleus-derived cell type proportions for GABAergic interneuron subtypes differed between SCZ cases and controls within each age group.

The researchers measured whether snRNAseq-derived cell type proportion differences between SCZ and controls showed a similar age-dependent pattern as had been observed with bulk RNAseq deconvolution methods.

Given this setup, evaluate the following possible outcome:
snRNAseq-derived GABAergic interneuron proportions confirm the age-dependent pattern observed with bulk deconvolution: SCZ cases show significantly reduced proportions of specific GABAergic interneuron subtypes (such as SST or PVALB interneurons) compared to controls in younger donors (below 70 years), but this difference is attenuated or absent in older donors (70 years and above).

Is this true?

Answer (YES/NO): NO